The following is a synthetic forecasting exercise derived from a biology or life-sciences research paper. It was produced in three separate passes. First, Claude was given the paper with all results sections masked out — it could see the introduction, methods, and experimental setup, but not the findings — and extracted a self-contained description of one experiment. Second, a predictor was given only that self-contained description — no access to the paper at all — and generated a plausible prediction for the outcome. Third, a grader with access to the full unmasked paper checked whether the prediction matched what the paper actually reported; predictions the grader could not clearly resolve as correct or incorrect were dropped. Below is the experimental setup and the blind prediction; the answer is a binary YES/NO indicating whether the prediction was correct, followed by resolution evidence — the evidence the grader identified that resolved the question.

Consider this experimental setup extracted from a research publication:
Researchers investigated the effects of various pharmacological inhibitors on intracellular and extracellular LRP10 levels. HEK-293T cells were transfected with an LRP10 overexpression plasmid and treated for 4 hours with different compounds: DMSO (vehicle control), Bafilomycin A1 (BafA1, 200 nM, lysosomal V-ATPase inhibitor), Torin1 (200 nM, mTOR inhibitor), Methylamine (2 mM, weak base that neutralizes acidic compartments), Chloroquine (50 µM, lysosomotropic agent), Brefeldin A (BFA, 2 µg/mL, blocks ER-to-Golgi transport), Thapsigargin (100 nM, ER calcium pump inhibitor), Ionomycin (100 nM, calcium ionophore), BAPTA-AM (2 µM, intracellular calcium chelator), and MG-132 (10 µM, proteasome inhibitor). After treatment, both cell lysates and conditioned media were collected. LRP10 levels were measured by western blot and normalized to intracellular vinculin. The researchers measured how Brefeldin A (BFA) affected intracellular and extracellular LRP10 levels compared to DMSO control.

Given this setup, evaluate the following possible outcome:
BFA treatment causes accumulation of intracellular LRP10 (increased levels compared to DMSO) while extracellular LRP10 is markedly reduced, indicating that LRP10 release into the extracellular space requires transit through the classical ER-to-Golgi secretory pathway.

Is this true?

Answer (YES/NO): NO